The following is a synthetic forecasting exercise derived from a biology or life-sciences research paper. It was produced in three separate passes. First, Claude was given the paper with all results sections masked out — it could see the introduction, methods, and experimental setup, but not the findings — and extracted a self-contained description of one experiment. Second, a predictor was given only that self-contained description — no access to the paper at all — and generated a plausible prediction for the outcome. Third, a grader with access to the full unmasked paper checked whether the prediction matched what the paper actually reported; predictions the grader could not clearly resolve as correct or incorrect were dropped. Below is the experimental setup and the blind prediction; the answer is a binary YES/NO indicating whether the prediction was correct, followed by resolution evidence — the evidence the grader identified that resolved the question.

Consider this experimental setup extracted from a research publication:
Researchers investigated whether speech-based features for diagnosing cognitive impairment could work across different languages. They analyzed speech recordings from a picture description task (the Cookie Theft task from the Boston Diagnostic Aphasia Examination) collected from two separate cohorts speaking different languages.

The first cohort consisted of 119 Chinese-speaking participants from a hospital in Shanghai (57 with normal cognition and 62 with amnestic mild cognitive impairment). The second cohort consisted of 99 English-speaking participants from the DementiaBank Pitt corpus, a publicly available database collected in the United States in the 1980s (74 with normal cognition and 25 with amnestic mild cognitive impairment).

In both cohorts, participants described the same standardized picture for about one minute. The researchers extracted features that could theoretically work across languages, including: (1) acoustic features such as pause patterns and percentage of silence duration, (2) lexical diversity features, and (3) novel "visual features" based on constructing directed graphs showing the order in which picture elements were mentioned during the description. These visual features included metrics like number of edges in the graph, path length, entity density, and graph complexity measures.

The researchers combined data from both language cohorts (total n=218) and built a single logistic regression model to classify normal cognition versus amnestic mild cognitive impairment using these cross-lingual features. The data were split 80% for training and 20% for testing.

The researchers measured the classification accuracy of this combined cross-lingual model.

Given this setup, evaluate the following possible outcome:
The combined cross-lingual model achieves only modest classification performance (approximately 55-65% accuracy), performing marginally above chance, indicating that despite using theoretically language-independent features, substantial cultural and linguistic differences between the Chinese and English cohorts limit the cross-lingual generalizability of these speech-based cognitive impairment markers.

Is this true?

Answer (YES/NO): NO